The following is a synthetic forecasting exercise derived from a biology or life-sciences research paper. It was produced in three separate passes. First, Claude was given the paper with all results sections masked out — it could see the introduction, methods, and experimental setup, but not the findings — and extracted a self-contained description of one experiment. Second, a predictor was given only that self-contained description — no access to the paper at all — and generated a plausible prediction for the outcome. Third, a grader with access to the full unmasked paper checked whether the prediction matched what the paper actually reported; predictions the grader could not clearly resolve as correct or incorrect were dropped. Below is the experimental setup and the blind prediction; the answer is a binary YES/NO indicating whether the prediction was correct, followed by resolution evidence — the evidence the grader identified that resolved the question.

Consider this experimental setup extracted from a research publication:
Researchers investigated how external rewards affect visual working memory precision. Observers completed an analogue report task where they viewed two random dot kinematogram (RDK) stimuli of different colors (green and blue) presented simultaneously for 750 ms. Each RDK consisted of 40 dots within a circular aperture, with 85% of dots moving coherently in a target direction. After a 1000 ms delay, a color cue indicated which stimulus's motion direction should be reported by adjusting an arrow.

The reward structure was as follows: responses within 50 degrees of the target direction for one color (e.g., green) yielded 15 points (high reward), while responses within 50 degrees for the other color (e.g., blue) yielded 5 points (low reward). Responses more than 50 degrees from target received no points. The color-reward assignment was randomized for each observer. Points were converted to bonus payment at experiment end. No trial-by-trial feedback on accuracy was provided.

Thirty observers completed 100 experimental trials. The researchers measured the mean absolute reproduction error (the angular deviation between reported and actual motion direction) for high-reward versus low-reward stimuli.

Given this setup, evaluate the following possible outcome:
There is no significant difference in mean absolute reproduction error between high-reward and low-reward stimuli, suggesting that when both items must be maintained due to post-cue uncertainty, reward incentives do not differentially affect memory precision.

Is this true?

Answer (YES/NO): NO